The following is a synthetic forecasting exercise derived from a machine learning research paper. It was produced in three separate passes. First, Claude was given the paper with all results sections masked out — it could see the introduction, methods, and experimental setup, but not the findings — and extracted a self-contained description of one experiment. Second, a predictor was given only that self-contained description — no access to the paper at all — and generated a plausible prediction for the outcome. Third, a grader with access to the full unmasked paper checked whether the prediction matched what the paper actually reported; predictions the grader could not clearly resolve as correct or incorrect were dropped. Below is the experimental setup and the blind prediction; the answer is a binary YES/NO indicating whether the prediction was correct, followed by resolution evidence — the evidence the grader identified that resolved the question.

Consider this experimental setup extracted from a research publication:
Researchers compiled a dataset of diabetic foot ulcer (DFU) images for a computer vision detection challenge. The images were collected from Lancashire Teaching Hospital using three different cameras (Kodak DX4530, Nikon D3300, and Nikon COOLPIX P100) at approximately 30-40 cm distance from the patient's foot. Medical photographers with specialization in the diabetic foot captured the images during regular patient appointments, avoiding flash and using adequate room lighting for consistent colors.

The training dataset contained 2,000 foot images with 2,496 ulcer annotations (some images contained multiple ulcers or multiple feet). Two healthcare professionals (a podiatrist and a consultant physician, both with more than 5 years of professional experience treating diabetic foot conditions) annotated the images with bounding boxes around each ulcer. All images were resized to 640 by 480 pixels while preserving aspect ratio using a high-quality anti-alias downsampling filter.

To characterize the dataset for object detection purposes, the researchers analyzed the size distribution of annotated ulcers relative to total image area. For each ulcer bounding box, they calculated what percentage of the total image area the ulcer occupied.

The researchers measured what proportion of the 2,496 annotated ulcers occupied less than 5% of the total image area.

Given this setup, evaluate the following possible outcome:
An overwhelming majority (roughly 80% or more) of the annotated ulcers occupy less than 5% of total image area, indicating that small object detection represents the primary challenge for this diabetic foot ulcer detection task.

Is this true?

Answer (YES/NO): NO